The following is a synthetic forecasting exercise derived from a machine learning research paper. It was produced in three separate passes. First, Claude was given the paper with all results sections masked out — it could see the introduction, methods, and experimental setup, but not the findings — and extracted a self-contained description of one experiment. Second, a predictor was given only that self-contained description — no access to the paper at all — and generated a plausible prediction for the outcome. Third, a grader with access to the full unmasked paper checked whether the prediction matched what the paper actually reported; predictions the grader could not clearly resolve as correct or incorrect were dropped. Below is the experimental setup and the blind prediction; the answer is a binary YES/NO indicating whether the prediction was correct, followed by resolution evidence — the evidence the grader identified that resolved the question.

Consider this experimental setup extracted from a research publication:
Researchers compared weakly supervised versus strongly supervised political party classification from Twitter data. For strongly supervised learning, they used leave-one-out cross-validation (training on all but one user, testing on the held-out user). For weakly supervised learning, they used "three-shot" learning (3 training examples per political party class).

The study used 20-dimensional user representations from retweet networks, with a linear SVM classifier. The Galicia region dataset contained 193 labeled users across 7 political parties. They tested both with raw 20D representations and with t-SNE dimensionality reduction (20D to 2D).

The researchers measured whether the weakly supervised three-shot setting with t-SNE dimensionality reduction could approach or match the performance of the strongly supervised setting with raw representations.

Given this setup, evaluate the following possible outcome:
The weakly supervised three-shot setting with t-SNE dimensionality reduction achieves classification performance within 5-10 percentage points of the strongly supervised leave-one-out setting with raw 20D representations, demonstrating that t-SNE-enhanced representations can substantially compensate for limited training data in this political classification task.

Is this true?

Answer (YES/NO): YES